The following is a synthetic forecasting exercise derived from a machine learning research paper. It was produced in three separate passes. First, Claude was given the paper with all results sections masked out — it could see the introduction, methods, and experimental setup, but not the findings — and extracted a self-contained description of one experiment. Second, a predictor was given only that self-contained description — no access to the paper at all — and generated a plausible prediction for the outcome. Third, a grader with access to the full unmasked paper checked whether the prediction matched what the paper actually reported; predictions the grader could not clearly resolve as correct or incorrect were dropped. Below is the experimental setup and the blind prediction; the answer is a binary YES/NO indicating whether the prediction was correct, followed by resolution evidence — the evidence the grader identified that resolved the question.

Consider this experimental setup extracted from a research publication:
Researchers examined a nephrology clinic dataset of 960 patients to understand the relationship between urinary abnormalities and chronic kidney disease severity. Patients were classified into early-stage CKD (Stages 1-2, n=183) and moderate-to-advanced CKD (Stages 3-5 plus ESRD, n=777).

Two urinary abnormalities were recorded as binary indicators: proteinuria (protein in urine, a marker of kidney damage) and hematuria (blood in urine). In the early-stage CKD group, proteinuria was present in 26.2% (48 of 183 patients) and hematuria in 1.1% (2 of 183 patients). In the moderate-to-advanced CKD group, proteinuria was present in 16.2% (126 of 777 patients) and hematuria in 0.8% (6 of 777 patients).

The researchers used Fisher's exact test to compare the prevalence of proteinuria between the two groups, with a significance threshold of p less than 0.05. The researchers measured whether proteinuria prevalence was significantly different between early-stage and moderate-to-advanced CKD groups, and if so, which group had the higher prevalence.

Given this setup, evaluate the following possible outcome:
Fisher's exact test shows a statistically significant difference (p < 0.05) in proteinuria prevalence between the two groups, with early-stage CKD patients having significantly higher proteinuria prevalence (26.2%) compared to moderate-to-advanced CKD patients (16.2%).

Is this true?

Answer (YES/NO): YES